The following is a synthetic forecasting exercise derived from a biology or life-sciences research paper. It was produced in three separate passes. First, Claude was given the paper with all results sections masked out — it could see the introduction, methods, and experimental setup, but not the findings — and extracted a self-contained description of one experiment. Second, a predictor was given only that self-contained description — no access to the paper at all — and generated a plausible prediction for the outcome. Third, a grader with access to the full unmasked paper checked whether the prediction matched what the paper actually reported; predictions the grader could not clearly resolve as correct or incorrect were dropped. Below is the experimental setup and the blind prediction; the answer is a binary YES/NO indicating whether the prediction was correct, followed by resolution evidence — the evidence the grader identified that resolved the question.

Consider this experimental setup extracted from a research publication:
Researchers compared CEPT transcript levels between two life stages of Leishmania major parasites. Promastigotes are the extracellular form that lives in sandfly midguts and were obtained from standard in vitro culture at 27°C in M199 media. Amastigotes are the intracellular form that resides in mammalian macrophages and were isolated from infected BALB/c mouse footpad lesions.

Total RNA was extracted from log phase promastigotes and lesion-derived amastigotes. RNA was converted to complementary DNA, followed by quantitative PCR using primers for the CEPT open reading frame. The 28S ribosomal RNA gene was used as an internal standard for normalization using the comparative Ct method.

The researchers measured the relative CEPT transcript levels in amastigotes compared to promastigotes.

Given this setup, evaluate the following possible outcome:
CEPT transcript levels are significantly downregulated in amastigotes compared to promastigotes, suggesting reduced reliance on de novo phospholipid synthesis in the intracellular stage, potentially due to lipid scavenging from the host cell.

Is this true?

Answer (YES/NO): YES